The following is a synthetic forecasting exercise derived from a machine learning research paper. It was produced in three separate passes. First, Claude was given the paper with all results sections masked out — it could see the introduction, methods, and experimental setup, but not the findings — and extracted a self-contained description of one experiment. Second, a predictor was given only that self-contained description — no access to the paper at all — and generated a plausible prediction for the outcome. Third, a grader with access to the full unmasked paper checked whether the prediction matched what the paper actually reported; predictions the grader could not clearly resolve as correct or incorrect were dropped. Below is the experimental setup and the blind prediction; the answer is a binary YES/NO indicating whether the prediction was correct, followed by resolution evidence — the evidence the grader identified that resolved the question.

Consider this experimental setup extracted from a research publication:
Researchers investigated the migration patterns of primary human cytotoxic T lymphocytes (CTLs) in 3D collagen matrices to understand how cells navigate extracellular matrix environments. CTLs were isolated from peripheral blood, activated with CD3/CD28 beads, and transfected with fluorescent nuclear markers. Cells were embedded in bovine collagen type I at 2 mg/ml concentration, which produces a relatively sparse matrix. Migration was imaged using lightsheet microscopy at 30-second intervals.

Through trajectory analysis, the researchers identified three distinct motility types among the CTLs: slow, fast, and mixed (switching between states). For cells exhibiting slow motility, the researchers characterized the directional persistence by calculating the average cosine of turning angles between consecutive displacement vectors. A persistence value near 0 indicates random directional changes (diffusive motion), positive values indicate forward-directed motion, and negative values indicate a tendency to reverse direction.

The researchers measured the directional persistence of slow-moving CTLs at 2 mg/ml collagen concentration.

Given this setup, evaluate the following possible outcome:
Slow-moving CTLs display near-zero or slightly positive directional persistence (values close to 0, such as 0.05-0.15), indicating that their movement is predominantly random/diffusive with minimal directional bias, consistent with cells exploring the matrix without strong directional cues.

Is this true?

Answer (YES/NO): NO